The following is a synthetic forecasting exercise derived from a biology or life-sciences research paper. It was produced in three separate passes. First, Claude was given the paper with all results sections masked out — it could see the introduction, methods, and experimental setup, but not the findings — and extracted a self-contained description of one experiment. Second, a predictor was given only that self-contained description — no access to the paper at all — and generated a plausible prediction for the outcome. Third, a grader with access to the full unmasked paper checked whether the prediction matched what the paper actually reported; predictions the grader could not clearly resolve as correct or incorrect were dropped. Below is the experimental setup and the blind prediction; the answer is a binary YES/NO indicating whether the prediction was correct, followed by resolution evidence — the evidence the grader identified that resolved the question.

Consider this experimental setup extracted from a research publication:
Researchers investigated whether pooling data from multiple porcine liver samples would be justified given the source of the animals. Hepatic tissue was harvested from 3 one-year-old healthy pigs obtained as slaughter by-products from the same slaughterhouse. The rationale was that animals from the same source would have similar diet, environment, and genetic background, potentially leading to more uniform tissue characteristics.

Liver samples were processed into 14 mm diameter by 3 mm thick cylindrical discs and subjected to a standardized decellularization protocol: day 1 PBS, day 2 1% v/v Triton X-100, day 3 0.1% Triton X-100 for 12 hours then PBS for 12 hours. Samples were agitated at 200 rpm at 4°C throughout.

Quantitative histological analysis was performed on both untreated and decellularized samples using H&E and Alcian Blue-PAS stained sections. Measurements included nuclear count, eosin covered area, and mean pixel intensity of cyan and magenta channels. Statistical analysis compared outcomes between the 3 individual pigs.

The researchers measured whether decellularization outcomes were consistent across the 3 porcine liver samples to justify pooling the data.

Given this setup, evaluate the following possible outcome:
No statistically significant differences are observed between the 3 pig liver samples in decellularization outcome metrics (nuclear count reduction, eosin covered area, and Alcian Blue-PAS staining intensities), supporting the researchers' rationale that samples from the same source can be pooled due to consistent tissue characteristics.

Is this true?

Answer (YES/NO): YES